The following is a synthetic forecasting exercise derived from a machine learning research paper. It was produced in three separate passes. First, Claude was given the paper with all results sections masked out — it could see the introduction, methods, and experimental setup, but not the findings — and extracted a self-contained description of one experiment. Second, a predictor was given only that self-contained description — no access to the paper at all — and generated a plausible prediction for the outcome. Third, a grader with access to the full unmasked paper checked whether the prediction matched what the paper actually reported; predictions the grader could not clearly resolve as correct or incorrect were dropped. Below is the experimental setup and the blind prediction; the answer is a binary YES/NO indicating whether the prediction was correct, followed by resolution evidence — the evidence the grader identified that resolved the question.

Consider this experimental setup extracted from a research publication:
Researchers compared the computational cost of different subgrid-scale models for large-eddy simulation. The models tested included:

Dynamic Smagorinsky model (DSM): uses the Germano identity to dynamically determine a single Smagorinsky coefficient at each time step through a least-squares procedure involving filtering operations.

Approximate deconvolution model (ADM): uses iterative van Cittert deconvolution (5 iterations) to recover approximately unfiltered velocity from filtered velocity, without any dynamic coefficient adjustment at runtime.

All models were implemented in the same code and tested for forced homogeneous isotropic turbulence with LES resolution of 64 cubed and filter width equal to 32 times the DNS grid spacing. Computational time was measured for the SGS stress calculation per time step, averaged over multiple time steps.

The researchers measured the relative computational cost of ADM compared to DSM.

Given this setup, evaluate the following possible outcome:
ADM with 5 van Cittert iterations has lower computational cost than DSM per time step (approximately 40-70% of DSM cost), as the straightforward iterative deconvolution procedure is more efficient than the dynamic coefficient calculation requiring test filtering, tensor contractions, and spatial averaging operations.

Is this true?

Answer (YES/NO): YES